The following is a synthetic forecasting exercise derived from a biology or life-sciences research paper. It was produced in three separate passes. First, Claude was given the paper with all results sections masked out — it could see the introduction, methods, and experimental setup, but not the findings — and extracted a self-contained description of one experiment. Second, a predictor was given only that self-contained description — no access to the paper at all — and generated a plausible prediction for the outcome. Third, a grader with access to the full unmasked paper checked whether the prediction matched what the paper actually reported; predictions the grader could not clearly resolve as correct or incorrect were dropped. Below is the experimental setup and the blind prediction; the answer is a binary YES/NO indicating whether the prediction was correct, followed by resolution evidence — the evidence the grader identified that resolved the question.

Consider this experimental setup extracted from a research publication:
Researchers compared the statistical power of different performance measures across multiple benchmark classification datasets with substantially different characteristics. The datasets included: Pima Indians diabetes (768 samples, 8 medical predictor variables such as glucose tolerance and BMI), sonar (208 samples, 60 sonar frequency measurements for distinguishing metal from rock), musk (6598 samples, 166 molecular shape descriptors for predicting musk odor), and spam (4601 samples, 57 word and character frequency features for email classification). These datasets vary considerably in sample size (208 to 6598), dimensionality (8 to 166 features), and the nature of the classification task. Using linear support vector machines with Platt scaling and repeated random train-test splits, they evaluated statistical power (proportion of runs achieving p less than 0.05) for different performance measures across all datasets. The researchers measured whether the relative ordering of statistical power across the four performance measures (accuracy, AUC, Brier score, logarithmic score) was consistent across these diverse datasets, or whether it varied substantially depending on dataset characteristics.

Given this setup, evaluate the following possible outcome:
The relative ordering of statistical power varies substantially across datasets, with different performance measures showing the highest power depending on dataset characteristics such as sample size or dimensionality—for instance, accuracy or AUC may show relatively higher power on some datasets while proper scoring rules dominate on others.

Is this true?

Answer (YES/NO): NO